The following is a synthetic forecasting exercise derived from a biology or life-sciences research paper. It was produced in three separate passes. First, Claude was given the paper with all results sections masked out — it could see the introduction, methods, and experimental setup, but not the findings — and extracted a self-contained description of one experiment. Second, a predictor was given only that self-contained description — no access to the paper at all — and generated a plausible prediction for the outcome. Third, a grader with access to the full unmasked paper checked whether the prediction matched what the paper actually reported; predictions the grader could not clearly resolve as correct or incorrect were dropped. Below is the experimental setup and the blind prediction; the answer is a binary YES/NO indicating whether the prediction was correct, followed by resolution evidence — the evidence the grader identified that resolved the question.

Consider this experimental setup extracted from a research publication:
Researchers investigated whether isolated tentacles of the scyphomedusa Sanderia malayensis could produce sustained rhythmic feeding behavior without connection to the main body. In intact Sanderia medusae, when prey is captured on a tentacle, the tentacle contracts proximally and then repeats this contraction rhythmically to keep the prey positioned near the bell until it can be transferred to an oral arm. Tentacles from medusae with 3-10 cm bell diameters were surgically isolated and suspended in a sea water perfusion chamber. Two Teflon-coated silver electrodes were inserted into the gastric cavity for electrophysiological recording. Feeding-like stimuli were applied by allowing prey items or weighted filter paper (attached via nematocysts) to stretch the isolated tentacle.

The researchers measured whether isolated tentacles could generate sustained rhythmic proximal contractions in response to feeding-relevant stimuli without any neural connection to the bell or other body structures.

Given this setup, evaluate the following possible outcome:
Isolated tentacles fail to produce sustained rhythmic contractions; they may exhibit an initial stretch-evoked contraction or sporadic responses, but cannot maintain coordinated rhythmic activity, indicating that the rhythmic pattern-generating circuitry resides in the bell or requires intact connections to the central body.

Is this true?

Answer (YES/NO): NO